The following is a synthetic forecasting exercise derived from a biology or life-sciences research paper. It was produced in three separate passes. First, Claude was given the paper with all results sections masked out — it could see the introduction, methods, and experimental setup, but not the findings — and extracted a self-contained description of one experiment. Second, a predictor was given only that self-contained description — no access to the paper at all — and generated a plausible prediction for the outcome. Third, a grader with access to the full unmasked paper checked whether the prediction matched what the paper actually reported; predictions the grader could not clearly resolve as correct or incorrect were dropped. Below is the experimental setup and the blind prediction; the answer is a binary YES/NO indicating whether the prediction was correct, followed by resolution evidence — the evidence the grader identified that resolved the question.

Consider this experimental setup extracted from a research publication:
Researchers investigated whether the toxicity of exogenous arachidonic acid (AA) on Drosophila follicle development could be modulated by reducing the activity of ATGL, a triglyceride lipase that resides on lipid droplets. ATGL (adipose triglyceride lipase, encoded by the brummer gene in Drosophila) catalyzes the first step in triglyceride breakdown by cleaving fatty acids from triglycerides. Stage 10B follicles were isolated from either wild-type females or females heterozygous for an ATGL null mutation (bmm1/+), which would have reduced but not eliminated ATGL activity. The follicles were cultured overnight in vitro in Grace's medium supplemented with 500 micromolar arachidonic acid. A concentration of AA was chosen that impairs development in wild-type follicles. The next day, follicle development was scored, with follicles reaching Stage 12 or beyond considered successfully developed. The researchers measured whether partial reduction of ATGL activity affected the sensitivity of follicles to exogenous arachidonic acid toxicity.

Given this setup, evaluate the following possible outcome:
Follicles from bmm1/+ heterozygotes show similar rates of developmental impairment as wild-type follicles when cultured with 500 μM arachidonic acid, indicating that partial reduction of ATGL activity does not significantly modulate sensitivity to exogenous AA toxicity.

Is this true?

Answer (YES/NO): NO